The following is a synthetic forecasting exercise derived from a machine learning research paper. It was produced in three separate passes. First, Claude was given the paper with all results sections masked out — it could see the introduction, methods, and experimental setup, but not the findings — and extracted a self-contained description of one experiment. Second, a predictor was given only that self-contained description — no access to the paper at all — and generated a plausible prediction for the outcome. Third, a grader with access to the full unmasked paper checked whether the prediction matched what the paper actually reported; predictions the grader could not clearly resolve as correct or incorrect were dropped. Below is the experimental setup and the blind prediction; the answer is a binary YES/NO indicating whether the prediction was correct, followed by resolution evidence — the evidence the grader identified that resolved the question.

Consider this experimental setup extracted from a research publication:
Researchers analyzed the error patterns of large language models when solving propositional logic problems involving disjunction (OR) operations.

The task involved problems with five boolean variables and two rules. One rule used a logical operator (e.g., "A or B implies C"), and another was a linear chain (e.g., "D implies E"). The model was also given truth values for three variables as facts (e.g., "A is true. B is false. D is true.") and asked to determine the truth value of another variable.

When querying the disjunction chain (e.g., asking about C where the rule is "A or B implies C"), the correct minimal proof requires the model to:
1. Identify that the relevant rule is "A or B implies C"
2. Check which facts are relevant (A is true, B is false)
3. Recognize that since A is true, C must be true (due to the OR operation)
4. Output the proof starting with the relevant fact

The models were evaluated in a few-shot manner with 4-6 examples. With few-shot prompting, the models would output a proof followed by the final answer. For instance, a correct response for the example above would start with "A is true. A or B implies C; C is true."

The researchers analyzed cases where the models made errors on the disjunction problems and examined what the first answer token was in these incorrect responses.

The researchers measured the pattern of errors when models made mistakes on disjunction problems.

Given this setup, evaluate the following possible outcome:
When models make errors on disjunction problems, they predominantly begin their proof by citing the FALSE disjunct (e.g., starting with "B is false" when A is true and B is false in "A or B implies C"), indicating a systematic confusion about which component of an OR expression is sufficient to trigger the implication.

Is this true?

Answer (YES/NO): NO